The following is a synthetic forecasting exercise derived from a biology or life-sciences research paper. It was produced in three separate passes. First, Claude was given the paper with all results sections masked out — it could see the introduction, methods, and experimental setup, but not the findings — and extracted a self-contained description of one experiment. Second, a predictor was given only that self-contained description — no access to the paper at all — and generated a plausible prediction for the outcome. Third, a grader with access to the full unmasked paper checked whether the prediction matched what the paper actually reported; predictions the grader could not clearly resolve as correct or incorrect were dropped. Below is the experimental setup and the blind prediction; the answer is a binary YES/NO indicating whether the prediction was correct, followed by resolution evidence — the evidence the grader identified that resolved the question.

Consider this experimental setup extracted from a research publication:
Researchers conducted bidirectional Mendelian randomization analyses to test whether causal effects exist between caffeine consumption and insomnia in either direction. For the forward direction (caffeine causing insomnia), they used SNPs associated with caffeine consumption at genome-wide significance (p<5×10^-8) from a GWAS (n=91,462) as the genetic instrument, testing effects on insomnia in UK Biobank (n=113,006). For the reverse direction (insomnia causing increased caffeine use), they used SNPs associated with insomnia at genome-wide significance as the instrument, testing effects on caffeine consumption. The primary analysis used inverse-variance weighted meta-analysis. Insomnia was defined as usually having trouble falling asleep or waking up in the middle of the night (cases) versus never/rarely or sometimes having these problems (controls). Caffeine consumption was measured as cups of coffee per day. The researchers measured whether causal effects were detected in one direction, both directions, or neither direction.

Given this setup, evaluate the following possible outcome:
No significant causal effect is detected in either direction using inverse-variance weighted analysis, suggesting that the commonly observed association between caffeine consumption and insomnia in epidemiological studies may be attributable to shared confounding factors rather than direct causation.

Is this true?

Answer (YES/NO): YES